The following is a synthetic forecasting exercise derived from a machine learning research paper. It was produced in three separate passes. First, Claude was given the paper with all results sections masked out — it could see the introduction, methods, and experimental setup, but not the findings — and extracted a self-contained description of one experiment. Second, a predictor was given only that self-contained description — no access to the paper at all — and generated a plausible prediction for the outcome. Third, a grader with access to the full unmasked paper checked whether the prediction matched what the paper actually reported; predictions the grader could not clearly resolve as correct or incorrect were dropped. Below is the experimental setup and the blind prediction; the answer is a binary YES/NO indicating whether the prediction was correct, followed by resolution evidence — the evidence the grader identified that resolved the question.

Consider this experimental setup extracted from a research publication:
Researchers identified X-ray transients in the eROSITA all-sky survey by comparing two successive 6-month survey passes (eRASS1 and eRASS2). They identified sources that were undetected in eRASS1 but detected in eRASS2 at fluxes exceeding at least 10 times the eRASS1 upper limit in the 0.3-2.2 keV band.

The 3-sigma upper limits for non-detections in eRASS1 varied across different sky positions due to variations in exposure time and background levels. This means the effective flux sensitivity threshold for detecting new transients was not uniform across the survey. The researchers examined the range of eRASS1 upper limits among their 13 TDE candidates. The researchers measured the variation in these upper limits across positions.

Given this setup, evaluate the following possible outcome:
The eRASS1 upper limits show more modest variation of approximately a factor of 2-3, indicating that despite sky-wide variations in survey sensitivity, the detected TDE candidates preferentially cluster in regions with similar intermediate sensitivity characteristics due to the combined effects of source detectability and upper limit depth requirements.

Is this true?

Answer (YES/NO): NO